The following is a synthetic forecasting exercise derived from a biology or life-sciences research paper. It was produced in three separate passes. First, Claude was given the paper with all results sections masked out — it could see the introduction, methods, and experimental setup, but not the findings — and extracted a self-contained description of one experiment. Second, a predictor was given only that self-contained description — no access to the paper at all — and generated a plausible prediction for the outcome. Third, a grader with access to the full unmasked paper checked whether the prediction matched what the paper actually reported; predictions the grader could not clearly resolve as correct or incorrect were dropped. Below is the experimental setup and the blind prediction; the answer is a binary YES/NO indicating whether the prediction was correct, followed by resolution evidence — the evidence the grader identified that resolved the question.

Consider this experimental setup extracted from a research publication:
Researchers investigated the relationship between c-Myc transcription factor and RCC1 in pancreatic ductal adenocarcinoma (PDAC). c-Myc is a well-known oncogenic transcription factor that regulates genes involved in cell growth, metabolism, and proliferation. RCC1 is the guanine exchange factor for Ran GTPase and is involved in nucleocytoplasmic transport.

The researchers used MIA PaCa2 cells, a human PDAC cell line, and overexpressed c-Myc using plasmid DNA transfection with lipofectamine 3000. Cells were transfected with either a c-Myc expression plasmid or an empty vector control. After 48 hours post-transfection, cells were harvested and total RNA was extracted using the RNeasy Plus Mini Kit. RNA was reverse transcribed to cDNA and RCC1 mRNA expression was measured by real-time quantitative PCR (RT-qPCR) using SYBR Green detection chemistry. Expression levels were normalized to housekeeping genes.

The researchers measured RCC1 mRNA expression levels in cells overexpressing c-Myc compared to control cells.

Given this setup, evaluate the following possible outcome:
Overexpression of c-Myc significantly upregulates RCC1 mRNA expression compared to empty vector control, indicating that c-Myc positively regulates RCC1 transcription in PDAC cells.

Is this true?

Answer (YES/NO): YES